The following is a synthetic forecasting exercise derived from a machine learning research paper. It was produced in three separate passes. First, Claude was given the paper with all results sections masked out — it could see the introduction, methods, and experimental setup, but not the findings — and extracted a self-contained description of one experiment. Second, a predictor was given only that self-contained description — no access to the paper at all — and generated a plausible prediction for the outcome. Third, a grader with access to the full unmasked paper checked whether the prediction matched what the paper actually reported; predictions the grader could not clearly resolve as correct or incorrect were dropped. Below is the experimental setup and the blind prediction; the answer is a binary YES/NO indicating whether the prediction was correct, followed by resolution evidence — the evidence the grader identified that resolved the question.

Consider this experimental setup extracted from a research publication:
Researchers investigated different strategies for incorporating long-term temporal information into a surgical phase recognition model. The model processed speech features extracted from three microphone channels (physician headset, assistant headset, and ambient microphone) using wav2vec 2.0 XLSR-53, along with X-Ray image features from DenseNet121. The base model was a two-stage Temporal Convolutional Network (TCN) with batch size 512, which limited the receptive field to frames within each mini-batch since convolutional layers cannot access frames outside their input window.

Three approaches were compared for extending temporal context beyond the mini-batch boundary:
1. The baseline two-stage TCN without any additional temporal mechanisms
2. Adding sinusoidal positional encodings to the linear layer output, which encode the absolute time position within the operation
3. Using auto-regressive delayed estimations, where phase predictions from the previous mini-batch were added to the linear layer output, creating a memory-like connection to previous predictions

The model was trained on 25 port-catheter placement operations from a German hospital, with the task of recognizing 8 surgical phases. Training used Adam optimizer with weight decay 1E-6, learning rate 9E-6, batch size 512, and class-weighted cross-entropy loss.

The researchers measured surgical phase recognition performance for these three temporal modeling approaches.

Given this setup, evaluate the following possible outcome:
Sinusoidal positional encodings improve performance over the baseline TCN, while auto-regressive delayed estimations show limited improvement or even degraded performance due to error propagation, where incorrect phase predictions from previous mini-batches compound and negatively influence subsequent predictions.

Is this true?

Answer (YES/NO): NO